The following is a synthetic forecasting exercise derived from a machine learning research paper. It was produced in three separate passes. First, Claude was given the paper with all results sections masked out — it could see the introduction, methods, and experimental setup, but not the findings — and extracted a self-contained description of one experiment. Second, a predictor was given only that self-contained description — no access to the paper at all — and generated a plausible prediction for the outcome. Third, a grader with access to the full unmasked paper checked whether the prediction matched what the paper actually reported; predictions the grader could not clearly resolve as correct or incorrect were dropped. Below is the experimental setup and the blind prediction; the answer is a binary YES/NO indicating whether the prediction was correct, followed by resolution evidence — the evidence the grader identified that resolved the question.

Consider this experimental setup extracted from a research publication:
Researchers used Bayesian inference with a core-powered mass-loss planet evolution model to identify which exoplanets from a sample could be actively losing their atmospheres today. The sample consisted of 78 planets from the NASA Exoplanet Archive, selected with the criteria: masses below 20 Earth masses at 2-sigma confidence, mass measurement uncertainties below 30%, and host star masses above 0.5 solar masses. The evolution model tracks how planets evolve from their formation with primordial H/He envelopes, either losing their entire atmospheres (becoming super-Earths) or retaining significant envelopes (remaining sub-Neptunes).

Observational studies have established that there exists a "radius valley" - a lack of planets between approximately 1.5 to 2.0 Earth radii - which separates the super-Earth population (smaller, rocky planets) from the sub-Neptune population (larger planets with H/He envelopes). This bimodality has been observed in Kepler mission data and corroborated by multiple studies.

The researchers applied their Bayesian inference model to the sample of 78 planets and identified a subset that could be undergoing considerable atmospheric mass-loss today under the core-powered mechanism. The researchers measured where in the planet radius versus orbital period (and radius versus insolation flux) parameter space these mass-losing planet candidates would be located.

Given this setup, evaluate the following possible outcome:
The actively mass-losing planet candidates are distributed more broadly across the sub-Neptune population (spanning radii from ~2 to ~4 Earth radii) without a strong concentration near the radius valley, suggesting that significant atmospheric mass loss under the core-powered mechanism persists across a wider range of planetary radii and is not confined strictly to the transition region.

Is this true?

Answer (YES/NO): NO